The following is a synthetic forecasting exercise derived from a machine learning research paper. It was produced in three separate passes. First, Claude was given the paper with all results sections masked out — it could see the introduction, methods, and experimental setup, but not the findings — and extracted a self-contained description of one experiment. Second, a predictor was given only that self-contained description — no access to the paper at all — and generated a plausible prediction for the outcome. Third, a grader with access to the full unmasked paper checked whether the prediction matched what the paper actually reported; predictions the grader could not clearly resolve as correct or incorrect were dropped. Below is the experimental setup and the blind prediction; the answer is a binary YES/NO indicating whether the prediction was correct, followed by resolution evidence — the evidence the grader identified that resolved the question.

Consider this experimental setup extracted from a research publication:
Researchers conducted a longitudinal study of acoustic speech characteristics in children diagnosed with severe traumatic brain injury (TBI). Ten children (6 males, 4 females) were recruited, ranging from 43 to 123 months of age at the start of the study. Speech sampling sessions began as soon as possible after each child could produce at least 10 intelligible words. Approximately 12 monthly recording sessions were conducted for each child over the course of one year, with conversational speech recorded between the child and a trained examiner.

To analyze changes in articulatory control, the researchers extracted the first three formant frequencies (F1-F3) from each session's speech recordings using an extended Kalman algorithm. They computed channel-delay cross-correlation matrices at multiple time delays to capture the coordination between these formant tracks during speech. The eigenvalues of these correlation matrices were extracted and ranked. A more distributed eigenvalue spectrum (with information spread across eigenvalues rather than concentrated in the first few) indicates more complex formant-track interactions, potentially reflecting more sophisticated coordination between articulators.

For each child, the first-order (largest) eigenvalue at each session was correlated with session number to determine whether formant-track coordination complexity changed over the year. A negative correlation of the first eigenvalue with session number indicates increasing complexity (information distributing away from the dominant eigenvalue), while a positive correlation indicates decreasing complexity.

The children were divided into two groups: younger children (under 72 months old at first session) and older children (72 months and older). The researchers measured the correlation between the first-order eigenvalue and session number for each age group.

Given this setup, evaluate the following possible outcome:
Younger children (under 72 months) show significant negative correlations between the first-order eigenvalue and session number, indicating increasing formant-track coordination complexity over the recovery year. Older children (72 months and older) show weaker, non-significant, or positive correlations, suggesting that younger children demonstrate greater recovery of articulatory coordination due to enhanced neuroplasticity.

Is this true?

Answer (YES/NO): NO